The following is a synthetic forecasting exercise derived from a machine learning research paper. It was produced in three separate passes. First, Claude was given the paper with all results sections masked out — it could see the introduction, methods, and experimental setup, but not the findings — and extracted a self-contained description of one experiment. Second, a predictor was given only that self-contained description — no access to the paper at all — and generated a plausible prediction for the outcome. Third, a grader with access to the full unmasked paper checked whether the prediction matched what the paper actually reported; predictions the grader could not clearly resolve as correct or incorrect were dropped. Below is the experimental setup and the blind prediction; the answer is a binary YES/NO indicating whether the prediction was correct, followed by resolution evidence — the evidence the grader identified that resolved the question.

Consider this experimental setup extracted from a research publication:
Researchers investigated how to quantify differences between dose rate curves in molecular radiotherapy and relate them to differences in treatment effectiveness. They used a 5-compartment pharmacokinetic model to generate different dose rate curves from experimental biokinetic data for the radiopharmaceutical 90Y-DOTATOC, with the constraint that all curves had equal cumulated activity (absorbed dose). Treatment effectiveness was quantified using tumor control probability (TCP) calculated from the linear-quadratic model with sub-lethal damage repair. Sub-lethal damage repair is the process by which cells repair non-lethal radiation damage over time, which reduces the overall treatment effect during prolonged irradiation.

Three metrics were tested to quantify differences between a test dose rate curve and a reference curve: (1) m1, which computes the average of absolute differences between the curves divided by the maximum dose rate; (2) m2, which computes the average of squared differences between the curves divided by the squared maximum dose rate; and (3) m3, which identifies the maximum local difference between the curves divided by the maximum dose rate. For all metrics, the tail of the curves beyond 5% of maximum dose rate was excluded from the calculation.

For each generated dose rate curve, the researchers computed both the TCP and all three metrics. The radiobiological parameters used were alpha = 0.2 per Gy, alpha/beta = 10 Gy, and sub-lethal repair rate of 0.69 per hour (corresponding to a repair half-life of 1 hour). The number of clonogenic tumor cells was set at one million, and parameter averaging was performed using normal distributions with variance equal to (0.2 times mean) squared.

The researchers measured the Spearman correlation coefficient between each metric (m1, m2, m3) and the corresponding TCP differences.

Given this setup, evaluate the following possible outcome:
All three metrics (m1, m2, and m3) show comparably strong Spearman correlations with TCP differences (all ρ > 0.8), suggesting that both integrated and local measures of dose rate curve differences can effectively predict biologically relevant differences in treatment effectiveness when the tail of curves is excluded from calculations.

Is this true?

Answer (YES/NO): NO